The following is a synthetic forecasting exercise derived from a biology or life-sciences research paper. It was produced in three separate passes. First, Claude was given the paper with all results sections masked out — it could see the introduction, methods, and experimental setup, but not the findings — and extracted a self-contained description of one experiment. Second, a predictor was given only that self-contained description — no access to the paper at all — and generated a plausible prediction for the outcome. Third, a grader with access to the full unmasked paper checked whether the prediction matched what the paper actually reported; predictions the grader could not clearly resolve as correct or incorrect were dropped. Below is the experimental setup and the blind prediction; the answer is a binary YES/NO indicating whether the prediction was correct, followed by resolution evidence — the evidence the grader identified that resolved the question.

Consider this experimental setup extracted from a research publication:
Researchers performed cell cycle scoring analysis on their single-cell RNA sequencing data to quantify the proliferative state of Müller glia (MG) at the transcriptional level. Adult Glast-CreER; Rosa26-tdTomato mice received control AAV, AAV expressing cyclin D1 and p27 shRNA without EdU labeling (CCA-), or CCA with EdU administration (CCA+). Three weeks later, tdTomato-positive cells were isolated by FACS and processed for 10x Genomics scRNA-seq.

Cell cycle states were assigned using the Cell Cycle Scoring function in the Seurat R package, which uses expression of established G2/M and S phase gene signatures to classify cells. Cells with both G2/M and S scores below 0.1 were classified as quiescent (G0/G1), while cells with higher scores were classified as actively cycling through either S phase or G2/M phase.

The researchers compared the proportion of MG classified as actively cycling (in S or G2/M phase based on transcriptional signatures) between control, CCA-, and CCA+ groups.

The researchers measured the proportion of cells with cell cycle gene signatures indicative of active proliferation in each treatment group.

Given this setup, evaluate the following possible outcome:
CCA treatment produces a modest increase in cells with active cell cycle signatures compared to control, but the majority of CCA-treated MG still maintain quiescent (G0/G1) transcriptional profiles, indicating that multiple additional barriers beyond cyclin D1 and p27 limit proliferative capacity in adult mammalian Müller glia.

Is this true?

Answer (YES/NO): NO